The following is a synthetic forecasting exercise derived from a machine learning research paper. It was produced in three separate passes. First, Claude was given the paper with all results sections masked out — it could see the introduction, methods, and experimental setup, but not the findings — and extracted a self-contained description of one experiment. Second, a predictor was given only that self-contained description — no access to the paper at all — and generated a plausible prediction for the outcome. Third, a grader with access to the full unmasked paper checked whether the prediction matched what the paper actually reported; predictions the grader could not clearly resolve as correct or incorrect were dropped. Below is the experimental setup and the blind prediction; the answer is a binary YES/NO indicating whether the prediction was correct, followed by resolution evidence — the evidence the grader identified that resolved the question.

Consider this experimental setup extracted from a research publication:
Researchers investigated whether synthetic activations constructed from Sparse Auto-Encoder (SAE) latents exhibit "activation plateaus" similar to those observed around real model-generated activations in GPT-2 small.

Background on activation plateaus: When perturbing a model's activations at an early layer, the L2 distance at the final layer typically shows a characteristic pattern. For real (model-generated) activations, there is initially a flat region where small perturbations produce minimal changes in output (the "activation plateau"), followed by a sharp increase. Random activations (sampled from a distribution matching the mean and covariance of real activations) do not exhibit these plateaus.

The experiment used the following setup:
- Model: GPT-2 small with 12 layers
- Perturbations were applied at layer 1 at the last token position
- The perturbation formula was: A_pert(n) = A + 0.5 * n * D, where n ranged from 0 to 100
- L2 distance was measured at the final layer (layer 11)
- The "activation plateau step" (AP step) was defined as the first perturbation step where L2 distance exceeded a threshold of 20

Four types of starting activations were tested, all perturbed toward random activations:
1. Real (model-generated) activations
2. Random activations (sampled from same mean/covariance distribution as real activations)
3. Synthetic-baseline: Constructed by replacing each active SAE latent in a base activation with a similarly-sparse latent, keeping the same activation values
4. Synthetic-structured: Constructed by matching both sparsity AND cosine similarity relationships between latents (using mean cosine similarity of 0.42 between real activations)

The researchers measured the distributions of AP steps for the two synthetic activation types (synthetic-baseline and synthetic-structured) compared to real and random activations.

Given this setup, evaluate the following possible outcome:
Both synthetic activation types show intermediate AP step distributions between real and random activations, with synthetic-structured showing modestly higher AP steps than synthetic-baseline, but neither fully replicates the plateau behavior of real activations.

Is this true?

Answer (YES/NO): NO